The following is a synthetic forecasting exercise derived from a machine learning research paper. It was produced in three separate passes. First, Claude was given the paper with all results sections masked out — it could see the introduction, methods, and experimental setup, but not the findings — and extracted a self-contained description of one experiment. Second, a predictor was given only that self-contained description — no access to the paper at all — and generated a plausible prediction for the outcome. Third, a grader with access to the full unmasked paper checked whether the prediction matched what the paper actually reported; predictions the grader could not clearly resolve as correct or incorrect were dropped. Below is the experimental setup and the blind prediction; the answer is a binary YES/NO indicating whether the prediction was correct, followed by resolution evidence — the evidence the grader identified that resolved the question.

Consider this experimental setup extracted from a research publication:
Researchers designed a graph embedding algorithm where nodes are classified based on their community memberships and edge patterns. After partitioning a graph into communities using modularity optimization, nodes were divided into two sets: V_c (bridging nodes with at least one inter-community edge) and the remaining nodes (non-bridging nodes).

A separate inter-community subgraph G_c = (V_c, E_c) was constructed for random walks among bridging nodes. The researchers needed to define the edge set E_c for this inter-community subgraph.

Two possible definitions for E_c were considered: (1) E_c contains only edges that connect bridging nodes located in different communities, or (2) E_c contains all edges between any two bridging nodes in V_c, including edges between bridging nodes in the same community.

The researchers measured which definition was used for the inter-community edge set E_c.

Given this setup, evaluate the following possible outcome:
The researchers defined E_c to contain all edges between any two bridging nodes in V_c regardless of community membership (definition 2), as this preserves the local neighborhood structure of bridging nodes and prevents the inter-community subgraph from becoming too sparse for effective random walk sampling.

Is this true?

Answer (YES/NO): NO